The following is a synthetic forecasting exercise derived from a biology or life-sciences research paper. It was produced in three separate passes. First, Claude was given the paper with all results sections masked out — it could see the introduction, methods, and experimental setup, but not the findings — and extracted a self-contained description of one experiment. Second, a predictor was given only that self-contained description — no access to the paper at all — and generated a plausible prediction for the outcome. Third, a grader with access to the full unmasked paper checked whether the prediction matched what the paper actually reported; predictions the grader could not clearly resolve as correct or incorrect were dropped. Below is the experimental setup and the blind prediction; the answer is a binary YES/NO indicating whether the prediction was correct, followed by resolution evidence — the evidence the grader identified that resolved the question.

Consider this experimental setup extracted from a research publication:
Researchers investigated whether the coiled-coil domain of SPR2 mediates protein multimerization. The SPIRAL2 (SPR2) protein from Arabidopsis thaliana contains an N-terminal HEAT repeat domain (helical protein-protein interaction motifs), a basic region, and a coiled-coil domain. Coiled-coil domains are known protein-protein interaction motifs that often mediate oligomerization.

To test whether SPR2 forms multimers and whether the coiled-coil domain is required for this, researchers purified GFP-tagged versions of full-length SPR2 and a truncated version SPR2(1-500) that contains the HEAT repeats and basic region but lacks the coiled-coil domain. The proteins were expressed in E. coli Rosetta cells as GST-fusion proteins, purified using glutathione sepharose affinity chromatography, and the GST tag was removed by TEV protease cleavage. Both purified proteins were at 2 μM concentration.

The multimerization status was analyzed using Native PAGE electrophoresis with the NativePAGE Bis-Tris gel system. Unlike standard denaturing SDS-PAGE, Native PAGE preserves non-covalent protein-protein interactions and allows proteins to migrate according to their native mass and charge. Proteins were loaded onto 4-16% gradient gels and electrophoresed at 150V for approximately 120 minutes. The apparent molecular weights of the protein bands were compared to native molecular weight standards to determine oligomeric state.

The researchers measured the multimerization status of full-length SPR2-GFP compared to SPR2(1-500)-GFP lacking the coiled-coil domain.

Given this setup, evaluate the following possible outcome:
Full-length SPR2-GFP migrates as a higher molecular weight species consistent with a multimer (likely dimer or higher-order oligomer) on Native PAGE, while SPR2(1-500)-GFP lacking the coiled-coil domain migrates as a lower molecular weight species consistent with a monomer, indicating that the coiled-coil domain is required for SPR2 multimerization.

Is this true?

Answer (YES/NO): YES